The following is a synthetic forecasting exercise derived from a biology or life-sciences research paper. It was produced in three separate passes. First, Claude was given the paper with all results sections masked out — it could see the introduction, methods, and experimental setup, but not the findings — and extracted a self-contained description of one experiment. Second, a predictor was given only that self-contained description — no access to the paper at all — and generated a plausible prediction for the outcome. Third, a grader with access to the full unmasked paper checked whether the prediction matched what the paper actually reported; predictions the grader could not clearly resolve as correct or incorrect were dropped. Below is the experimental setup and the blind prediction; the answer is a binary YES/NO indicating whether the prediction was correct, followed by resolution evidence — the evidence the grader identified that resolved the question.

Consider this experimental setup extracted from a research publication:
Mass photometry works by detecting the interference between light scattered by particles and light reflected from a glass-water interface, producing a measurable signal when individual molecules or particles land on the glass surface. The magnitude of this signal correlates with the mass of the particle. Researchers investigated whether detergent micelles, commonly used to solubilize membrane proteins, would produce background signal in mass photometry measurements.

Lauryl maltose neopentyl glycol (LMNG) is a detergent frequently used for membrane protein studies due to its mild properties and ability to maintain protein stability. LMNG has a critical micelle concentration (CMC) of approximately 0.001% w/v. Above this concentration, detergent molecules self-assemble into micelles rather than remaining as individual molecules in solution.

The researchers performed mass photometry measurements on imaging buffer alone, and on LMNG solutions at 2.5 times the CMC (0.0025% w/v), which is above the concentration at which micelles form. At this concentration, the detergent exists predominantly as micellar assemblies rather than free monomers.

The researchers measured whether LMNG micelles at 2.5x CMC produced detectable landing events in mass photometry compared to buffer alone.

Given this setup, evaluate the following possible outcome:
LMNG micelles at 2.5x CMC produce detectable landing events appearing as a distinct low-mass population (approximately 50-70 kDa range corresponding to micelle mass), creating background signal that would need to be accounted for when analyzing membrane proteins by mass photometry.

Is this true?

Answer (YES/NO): NO